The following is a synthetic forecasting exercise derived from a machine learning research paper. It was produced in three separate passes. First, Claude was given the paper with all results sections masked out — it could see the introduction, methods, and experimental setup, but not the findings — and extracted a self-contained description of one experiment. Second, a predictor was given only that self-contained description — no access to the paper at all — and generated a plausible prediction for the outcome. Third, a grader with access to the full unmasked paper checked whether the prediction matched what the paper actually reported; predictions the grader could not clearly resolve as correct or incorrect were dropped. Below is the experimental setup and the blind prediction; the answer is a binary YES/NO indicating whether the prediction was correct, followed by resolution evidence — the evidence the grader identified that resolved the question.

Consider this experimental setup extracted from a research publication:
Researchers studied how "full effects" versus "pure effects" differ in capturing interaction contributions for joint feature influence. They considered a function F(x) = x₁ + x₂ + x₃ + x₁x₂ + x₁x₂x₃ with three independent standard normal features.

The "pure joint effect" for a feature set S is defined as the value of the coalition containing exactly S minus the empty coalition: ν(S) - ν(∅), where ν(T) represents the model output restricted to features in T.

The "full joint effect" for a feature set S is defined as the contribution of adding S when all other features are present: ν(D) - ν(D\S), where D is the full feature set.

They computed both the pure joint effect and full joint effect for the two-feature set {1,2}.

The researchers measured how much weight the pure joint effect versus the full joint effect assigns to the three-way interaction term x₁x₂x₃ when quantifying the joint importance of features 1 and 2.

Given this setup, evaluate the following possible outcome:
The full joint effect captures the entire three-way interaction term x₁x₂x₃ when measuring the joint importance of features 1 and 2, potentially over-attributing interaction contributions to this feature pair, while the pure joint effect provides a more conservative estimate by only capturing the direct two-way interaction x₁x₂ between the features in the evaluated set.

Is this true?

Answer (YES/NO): NO